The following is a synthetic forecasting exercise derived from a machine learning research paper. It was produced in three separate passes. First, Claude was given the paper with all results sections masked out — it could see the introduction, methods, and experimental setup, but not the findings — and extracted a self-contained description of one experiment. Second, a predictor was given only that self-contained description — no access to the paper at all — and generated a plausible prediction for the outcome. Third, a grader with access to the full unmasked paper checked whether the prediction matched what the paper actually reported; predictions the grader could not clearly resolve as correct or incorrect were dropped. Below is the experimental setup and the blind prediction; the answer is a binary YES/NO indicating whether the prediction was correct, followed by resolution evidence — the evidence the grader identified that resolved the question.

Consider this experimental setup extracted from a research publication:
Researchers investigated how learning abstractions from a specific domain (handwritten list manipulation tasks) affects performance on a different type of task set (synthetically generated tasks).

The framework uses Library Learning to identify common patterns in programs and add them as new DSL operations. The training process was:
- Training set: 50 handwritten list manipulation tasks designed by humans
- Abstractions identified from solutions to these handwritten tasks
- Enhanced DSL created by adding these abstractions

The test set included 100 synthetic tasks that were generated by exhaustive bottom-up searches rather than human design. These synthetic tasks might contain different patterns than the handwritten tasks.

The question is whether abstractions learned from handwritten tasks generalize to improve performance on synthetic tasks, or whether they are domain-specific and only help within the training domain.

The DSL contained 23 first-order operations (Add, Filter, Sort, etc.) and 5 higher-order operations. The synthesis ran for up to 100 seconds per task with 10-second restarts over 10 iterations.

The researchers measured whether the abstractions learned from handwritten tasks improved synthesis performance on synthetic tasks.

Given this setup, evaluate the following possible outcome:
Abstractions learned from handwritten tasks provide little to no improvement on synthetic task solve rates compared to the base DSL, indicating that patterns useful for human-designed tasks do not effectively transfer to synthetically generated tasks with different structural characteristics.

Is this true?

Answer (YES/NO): YES